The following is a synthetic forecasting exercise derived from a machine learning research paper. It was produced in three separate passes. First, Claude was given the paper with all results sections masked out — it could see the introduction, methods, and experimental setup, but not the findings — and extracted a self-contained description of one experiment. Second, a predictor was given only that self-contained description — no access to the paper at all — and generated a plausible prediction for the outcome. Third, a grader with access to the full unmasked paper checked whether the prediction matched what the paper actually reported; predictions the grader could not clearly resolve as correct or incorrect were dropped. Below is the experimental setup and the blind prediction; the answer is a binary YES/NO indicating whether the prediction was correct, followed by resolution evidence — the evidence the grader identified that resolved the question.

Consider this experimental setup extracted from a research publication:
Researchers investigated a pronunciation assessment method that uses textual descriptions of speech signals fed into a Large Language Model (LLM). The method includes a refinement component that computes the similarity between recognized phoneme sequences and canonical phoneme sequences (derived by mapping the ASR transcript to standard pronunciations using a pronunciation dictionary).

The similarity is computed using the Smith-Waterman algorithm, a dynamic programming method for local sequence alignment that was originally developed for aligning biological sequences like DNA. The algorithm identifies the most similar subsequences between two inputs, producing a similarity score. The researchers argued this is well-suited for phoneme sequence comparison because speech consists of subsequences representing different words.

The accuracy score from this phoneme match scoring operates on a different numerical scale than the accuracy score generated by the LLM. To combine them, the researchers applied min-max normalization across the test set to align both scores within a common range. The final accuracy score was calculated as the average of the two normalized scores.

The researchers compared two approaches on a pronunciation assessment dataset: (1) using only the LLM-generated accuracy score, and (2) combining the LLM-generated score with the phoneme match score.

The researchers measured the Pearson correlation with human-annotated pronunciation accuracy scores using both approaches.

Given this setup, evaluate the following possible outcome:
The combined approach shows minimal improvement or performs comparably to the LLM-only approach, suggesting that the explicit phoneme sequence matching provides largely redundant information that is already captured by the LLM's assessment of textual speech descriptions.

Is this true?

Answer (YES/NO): NO